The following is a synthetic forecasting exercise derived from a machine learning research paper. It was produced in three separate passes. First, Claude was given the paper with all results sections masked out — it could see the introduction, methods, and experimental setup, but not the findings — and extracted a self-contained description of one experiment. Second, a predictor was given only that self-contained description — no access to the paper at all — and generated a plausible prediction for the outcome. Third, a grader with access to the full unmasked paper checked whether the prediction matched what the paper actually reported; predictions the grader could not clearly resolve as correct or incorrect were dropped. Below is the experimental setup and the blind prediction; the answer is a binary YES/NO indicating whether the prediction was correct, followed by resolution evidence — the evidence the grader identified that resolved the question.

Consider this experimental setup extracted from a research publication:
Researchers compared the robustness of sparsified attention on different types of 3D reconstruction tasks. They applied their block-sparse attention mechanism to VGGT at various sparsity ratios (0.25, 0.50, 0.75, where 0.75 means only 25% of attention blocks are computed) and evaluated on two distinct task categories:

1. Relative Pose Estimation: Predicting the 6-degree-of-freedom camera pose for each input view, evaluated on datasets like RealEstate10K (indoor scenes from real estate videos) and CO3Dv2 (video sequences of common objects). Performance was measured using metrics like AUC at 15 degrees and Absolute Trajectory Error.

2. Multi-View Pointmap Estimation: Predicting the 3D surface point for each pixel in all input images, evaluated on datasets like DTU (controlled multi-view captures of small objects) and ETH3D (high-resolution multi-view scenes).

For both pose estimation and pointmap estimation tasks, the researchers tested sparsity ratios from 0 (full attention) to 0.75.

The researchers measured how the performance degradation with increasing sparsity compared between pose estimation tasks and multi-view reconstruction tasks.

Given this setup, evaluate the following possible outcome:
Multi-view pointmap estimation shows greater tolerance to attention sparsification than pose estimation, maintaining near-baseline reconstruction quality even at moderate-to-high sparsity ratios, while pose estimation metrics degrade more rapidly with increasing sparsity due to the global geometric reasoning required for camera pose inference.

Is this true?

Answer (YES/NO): YES